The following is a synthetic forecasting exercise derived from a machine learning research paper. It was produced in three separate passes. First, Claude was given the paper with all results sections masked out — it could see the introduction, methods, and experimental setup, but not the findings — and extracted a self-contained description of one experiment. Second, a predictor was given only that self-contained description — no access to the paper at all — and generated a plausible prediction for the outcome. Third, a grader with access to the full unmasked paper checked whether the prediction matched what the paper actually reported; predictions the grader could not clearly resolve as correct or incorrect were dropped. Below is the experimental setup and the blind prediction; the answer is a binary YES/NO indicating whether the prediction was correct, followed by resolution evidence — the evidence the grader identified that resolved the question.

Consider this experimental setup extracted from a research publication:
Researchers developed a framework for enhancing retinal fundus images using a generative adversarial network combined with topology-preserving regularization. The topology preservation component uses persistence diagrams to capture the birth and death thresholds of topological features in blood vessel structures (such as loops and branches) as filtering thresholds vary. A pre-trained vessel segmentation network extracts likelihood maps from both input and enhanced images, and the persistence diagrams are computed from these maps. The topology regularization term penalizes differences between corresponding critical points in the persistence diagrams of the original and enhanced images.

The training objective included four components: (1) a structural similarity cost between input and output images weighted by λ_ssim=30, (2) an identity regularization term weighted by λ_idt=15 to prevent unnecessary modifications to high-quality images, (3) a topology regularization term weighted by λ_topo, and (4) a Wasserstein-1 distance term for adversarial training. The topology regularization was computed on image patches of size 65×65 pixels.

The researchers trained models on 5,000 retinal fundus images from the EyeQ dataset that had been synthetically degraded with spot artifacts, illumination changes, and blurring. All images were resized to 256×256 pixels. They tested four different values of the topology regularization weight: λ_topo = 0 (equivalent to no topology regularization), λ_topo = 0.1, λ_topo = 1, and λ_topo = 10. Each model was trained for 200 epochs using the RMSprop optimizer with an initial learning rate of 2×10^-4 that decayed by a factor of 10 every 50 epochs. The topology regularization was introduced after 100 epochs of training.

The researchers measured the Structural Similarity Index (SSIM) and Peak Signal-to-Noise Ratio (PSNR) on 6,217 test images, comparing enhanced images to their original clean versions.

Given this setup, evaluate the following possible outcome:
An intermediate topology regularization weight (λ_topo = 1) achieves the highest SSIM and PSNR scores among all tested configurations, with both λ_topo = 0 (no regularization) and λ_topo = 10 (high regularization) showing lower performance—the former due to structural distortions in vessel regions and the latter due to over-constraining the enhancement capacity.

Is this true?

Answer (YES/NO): YES